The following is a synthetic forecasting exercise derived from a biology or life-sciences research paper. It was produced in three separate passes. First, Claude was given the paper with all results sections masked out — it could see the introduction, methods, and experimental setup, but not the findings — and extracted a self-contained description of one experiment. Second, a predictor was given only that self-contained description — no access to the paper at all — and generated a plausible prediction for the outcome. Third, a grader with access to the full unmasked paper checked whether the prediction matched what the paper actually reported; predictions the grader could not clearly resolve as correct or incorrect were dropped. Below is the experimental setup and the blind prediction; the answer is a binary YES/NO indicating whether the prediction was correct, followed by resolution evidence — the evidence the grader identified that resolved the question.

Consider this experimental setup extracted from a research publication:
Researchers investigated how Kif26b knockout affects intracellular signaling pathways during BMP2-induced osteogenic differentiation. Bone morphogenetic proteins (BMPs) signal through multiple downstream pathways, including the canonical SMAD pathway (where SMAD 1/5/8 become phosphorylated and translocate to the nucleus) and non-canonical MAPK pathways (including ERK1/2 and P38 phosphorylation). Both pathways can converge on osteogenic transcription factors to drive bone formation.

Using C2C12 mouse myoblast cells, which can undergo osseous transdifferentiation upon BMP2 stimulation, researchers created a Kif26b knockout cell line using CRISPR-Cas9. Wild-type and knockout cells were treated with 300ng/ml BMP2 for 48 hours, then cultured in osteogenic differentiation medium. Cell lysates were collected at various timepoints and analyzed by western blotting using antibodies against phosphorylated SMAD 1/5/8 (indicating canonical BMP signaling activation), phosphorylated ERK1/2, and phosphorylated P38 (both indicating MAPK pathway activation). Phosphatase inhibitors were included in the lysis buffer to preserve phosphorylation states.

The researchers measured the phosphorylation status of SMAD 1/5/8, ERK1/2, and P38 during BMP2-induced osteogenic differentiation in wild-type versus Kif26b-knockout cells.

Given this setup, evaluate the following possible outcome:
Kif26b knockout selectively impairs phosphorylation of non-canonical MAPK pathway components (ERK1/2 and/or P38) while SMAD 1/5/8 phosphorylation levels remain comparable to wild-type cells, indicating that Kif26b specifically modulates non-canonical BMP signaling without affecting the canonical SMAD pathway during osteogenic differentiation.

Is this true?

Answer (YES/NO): NO